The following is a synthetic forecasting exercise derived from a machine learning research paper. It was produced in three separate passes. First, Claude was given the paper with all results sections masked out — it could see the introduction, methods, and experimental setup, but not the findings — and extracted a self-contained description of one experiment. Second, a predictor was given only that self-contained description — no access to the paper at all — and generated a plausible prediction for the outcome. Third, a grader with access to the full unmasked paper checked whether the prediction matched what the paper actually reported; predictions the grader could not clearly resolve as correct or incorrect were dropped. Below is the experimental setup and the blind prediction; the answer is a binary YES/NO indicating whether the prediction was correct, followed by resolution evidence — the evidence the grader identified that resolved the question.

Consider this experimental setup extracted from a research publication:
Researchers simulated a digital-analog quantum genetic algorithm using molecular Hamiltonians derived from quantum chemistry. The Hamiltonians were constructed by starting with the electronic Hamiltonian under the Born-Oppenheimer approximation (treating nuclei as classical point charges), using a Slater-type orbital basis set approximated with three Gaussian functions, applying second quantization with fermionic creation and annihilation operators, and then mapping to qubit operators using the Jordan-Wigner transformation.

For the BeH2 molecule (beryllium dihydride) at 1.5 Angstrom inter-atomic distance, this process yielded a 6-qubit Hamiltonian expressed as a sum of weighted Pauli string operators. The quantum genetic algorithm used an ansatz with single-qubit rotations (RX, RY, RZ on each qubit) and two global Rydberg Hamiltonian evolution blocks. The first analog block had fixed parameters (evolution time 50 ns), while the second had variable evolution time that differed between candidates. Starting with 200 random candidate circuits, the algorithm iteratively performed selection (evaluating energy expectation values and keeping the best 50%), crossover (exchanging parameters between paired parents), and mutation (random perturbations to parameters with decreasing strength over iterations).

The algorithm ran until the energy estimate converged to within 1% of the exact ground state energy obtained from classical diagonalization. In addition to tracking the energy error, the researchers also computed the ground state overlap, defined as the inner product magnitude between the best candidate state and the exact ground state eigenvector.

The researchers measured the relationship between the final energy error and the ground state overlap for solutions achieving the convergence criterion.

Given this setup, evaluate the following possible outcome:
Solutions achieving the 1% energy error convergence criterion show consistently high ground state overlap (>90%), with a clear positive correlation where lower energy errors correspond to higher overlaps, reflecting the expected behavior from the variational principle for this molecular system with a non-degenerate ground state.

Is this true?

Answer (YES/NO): YES